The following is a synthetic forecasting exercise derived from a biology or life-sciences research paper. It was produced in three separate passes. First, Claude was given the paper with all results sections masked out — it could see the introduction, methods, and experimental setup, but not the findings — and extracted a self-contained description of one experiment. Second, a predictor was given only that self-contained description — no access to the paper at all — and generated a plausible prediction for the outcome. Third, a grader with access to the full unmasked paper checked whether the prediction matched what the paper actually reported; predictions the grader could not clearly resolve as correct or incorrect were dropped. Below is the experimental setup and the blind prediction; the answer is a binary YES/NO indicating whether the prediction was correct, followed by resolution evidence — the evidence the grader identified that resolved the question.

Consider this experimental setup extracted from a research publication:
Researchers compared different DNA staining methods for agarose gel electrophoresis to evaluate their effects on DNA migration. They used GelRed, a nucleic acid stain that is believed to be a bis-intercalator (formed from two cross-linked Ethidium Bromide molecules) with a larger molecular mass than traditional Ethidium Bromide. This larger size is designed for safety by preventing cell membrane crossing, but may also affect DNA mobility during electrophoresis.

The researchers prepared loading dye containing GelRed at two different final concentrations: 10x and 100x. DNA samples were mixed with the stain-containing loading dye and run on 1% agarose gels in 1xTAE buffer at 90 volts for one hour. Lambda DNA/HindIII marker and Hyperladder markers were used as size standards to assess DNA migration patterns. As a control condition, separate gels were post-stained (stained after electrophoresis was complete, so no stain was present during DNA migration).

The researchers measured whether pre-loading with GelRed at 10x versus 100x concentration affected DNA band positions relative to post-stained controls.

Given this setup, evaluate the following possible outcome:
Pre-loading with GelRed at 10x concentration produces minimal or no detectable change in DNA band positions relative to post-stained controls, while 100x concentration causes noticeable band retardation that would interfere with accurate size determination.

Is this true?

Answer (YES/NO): NO